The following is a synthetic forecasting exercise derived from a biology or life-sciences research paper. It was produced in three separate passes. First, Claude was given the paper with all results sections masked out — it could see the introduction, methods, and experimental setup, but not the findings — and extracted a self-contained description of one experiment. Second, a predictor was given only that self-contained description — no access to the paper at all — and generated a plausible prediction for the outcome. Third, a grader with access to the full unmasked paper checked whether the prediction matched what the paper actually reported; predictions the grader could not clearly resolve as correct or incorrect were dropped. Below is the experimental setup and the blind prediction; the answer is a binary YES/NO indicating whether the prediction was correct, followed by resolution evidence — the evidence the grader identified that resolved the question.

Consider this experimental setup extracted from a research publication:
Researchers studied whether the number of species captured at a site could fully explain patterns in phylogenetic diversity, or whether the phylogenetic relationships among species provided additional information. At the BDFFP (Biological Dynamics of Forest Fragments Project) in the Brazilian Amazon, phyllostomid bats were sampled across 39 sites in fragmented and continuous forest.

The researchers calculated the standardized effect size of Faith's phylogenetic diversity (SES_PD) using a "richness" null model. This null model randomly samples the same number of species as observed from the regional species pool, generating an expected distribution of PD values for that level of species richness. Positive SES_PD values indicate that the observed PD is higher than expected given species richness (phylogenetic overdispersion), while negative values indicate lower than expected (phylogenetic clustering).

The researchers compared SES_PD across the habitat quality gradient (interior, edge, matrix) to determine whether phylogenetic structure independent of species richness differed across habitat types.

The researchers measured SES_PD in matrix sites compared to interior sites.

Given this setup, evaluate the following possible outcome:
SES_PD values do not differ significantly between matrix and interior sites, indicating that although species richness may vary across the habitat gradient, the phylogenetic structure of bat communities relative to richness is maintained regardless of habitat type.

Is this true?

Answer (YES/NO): NO